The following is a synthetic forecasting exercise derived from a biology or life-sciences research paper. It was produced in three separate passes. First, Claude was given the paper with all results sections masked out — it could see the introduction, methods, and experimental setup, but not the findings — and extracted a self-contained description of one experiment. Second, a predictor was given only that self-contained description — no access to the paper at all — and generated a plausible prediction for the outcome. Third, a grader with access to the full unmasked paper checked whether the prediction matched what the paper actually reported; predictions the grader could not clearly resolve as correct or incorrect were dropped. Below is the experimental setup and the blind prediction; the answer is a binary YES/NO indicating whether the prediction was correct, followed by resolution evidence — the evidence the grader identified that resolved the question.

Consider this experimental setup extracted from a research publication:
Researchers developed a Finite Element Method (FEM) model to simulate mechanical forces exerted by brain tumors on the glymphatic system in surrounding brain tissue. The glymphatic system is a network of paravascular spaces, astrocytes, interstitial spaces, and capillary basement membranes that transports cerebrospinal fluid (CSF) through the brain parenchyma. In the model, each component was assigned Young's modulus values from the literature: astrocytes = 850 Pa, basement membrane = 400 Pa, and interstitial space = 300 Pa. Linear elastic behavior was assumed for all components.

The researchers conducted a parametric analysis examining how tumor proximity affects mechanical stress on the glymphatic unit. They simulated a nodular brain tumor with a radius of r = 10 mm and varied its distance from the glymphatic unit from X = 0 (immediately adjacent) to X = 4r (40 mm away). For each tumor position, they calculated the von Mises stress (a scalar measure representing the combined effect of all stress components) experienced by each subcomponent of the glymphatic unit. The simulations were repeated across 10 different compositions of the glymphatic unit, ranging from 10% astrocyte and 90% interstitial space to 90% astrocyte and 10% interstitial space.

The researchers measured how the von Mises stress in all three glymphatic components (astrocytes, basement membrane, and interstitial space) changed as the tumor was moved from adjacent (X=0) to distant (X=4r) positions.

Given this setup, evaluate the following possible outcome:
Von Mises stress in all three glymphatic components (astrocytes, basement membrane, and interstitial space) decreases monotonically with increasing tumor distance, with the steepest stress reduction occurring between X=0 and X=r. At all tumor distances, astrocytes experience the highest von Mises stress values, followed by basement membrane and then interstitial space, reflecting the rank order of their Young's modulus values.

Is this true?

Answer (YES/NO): NO